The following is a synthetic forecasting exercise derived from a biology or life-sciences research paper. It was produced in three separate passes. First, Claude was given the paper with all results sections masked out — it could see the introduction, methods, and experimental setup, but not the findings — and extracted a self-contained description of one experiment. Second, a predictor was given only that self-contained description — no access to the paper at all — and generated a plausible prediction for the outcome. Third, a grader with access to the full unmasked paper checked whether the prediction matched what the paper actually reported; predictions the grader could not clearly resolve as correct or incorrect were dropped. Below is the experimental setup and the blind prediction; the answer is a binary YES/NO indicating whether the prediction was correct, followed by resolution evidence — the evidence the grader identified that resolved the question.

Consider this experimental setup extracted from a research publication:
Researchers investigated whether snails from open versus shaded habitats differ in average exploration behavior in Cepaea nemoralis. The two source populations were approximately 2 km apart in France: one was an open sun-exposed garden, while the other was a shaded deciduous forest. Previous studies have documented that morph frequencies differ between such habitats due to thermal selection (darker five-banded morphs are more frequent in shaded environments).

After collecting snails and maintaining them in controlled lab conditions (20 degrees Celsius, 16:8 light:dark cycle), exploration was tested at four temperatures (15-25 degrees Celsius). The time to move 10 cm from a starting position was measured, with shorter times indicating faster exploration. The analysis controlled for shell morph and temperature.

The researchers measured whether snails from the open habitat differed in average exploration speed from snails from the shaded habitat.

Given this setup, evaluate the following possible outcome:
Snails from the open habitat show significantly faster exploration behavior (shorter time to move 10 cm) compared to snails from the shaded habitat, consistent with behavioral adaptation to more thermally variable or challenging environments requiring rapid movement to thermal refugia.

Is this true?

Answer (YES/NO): NO